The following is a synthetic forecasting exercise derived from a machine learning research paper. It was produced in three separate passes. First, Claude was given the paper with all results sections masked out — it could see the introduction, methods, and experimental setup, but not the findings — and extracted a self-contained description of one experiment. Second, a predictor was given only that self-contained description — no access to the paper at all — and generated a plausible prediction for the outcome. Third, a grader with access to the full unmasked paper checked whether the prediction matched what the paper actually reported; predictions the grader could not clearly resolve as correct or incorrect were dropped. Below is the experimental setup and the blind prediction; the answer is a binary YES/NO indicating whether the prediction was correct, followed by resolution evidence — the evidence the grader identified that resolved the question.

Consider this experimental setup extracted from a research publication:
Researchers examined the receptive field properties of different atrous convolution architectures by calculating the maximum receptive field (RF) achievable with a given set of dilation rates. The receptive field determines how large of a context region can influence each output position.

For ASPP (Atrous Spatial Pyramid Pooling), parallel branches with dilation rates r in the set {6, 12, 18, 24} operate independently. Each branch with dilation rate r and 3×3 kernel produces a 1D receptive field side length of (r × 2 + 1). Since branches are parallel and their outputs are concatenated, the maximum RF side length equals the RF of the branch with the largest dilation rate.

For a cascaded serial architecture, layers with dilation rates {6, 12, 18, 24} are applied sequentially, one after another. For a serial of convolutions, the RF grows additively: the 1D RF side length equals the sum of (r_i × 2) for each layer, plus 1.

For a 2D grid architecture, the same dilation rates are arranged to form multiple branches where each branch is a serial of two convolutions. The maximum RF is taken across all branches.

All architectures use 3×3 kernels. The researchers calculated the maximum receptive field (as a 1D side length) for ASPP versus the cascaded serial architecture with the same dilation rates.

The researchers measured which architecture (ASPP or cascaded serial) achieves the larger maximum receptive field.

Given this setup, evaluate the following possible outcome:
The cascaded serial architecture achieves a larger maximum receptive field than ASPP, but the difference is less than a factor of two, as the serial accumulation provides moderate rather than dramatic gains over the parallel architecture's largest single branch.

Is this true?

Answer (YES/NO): NO